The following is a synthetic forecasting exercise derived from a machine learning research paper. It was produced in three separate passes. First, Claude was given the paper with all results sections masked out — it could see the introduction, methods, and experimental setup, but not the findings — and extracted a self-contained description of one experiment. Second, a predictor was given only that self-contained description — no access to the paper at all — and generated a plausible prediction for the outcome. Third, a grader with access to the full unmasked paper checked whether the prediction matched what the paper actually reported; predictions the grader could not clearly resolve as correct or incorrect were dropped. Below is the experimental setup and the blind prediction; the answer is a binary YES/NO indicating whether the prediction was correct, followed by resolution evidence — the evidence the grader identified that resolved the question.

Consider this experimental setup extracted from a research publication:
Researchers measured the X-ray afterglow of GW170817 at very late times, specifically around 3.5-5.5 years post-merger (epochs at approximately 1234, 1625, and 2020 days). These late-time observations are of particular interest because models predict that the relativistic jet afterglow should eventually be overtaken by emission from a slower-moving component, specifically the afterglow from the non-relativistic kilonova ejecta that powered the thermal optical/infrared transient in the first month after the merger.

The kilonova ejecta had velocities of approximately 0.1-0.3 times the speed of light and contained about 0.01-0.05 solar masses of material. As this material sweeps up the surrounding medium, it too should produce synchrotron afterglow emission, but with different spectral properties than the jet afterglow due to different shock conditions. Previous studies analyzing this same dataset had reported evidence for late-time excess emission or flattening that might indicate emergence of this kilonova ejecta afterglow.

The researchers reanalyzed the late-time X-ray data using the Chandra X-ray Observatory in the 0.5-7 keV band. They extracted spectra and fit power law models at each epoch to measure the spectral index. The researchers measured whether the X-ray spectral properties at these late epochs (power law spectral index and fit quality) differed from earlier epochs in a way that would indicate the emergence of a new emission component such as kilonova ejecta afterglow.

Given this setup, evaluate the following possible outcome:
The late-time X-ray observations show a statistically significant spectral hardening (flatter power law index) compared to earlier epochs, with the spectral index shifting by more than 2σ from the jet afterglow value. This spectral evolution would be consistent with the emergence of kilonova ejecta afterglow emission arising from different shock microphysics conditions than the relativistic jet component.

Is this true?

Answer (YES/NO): NO